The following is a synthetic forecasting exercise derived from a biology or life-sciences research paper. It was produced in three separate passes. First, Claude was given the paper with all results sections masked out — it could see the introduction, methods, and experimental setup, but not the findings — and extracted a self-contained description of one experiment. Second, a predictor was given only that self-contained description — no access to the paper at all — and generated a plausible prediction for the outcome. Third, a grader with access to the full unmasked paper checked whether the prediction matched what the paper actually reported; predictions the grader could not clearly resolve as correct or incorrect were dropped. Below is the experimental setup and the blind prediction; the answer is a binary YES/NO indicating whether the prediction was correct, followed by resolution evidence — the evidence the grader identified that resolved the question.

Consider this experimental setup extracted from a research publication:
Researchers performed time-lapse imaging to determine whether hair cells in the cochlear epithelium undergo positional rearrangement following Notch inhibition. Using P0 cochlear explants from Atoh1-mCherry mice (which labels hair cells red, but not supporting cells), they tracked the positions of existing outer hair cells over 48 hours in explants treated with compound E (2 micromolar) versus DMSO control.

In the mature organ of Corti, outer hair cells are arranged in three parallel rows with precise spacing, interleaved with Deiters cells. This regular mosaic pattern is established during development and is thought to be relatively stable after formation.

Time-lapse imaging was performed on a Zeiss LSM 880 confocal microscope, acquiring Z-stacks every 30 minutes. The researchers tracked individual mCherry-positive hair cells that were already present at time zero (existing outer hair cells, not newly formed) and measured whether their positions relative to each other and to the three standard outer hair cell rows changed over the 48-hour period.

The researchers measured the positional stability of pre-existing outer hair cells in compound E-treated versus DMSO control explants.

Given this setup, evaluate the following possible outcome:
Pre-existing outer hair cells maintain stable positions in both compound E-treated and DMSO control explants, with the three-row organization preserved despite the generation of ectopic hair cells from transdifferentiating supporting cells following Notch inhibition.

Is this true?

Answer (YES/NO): NO